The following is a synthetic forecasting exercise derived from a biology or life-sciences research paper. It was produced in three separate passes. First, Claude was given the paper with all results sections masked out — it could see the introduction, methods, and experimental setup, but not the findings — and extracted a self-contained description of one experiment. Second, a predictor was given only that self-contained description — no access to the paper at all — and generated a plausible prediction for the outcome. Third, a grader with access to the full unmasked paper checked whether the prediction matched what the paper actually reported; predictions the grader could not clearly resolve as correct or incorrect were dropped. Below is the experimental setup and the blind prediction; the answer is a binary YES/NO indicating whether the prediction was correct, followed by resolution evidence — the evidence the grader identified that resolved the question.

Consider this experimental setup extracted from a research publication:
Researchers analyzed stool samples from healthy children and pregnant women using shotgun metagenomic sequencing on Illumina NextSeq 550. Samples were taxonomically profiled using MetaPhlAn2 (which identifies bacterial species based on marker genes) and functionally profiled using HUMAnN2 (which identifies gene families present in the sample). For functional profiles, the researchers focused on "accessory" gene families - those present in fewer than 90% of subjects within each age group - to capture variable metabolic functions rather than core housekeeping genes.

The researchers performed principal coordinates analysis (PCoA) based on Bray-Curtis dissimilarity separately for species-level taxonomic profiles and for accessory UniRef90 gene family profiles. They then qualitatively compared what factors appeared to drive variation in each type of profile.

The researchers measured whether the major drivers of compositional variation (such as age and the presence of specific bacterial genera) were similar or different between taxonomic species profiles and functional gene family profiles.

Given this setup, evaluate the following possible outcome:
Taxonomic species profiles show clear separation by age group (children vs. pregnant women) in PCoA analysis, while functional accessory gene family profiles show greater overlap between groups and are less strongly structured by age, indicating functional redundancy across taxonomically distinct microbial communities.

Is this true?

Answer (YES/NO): NO